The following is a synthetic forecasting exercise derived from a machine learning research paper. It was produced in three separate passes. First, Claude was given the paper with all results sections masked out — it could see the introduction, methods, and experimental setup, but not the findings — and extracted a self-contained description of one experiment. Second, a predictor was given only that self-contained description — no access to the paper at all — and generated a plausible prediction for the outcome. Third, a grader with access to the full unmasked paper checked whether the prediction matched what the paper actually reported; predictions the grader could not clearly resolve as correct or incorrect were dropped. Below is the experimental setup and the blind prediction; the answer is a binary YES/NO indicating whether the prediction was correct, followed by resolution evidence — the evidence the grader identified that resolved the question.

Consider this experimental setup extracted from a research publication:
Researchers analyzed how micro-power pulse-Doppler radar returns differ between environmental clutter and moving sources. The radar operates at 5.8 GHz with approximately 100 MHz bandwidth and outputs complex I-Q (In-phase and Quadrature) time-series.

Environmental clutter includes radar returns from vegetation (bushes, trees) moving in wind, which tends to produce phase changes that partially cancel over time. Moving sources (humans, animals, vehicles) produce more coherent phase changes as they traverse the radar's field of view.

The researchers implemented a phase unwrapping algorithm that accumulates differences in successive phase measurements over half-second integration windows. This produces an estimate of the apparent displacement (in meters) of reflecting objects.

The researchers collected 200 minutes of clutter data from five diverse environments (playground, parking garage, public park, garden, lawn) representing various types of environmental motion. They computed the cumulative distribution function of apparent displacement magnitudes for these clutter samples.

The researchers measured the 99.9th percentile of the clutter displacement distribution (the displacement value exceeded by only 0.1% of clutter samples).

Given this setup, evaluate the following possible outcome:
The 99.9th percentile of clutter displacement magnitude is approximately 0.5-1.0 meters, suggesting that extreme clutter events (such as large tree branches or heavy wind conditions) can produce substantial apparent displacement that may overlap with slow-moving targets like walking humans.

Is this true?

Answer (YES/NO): NO